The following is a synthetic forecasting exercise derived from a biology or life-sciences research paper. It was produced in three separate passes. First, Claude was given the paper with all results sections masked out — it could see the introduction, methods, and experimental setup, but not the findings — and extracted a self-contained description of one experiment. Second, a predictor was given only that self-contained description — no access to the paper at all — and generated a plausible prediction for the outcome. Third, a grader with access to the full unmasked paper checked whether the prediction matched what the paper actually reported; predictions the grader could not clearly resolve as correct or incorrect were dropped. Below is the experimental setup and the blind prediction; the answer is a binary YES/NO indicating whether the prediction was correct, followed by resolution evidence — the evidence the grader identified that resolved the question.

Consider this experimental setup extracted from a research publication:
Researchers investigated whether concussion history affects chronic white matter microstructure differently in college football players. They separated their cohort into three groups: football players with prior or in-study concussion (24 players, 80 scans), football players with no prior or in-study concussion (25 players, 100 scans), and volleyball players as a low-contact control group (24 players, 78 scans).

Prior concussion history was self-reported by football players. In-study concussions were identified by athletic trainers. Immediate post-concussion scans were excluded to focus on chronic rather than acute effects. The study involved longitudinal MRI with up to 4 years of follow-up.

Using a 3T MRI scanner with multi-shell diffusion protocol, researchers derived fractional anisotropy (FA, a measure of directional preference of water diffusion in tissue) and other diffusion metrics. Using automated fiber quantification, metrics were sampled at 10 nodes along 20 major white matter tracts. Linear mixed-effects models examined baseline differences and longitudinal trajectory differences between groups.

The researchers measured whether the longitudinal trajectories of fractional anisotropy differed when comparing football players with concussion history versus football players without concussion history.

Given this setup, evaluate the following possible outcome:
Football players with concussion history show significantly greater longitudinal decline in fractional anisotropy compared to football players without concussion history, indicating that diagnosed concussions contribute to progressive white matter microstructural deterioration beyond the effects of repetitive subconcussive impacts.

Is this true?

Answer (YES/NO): YES